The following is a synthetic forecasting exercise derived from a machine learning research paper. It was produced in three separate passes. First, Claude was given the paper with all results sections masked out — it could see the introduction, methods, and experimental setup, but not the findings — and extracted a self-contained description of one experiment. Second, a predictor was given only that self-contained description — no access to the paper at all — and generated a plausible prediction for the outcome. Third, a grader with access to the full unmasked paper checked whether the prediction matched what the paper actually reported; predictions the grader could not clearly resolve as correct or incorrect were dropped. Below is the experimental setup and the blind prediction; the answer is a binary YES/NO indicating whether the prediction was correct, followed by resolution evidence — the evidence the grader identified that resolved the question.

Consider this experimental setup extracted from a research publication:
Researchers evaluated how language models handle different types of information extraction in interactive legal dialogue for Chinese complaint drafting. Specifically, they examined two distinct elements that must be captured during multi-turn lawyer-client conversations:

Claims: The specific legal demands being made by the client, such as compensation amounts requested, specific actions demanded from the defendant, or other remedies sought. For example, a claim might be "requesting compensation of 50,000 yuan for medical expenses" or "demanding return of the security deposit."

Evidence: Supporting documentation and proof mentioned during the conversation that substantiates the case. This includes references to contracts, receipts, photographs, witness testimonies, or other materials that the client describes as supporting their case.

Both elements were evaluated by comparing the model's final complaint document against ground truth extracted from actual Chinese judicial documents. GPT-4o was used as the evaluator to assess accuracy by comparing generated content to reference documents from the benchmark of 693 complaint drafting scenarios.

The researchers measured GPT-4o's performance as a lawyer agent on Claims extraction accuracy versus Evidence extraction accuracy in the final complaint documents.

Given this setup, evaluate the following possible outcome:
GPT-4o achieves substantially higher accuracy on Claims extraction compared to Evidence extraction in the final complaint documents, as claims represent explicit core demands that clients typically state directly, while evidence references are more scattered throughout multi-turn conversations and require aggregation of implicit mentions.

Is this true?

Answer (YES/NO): YES